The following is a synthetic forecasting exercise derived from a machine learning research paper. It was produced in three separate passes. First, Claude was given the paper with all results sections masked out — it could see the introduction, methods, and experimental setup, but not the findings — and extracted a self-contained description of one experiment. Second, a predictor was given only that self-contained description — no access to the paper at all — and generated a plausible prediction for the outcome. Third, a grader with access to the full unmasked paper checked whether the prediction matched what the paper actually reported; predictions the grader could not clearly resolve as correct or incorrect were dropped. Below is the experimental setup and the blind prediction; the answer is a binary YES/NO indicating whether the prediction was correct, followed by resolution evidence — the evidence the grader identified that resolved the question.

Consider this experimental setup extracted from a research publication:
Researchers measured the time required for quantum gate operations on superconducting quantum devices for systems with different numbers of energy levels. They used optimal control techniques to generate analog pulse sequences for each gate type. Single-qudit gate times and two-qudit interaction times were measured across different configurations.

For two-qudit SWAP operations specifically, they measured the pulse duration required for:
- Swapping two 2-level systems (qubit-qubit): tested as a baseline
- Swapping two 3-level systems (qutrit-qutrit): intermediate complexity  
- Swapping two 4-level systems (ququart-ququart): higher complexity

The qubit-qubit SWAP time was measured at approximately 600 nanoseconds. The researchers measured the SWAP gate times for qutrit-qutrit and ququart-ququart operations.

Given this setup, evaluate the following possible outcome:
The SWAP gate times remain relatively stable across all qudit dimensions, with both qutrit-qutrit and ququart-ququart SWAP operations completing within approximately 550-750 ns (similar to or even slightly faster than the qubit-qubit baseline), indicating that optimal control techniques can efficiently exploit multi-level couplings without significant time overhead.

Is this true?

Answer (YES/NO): NO